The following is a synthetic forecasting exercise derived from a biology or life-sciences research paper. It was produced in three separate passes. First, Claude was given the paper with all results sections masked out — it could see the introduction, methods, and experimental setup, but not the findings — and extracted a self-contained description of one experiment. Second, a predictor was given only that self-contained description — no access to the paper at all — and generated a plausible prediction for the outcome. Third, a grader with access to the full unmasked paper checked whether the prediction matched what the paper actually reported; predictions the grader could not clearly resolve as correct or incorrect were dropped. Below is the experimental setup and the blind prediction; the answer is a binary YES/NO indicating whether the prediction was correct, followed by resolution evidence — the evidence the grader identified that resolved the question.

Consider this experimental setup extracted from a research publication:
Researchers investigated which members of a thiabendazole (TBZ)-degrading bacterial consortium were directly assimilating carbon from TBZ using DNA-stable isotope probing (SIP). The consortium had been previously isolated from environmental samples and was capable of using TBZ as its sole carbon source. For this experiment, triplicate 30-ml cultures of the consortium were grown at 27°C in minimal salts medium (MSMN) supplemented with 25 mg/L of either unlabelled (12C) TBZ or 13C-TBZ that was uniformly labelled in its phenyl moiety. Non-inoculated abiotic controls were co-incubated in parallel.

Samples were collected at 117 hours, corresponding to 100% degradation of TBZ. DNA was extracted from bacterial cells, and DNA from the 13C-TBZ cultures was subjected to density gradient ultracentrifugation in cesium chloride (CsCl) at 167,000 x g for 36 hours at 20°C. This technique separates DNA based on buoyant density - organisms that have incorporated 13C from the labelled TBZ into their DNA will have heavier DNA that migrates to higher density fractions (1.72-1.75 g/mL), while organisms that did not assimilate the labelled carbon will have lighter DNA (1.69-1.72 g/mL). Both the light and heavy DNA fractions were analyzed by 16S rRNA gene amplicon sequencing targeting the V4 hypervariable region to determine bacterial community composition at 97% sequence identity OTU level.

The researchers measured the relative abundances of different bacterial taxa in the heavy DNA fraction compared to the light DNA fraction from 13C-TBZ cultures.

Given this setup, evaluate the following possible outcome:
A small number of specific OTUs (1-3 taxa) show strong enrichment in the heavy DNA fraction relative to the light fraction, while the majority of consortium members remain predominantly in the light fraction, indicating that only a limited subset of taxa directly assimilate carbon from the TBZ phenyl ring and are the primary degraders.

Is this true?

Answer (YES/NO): YES